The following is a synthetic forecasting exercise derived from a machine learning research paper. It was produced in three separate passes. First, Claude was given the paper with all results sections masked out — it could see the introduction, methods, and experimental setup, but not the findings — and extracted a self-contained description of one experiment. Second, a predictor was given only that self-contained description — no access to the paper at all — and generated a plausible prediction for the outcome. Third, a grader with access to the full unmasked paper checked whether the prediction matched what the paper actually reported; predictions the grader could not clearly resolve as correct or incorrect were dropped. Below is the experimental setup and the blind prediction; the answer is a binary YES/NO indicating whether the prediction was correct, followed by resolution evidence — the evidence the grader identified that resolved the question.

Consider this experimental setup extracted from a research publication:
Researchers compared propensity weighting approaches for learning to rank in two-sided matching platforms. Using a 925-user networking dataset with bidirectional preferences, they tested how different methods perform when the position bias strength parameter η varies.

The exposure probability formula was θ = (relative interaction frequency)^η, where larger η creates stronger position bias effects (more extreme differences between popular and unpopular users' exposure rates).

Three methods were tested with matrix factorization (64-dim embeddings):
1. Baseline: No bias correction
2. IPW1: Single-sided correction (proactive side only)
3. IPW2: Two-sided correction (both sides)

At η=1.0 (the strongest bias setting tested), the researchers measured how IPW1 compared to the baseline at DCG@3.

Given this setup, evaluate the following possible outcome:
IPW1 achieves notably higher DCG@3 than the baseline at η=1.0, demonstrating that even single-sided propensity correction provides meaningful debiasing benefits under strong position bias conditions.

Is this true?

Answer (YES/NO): NO